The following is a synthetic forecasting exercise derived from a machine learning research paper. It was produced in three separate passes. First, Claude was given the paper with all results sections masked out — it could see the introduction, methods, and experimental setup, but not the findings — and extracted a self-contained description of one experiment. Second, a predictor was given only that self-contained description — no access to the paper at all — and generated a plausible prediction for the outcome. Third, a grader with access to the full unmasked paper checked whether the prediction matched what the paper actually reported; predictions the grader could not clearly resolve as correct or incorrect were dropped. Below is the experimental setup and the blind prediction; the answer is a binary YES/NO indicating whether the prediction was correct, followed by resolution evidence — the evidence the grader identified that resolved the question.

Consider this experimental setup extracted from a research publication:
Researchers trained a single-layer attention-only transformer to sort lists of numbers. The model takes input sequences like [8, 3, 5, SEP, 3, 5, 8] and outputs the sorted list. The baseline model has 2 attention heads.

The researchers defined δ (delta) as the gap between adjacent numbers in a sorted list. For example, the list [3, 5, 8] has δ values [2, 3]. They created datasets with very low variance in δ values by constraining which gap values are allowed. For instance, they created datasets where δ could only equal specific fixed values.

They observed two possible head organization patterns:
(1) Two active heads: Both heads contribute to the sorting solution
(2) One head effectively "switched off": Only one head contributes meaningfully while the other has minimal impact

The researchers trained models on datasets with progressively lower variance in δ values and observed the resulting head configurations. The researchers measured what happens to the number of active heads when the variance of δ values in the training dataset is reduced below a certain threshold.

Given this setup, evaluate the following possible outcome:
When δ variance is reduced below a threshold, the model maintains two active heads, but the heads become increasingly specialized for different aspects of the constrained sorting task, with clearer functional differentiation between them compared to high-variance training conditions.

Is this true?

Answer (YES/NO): NO